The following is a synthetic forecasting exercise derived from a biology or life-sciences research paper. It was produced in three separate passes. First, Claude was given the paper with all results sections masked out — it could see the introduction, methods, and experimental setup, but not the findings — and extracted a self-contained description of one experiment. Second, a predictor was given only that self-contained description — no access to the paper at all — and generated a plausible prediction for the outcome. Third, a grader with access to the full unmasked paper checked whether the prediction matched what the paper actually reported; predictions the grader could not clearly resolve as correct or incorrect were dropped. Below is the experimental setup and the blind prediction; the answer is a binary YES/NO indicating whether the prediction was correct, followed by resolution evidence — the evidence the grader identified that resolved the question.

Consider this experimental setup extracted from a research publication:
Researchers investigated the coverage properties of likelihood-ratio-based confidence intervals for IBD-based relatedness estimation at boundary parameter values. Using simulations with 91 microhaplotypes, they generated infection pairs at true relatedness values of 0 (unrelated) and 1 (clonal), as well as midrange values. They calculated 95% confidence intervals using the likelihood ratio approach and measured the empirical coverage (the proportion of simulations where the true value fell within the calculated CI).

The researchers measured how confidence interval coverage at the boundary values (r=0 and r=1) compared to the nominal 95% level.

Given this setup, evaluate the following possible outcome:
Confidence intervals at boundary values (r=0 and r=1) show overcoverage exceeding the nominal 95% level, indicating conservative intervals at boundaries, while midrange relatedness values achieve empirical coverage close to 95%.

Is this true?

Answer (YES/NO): YES